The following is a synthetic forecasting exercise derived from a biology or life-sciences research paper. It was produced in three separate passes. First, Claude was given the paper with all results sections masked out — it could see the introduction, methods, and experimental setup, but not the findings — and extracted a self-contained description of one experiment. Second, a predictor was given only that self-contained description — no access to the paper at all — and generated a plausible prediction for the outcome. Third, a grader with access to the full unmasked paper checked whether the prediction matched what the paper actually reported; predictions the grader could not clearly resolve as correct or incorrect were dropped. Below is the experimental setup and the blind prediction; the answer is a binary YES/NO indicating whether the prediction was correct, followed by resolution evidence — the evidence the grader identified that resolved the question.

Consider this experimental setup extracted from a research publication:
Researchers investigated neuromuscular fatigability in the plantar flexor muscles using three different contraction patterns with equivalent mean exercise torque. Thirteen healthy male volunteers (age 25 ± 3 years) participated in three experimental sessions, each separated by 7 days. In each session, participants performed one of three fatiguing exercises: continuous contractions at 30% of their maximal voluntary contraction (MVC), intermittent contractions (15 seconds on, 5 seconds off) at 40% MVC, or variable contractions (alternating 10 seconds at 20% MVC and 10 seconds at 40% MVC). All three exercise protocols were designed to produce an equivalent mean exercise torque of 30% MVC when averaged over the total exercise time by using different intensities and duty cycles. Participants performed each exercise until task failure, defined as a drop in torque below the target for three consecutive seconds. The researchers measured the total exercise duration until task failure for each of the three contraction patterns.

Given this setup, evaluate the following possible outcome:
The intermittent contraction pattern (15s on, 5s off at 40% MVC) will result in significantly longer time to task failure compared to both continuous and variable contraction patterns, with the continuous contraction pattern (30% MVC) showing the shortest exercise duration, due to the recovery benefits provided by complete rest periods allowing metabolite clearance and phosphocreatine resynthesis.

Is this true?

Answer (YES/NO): NO